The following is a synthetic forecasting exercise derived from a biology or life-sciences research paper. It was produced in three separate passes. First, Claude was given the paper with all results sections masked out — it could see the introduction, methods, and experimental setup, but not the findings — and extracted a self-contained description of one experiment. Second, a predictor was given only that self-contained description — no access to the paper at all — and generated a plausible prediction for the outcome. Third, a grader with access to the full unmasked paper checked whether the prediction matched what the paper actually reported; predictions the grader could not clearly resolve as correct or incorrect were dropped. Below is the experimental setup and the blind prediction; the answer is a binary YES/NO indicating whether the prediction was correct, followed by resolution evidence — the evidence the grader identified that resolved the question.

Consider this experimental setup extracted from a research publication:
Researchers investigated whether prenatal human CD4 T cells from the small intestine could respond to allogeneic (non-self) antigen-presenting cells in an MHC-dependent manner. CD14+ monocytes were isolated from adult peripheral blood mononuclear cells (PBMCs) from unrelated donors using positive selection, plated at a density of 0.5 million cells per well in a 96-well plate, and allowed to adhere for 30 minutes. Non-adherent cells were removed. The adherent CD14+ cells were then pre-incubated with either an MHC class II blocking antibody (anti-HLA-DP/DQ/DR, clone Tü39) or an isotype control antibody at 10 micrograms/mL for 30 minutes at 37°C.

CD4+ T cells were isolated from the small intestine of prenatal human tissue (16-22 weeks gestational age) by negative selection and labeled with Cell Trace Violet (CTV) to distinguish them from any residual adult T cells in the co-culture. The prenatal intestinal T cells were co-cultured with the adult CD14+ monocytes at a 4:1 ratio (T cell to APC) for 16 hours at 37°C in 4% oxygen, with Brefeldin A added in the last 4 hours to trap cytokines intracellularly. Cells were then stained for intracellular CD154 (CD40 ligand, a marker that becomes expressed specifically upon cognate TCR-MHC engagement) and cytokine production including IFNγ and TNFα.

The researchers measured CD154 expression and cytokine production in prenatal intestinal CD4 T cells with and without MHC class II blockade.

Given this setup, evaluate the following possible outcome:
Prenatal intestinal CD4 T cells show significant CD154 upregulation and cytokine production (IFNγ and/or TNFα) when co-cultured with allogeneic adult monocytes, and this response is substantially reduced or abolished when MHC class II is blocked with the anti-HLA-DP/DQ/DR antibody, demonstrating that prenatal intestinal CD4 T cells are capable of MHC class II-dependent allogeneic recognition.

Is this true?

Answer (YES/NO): YES